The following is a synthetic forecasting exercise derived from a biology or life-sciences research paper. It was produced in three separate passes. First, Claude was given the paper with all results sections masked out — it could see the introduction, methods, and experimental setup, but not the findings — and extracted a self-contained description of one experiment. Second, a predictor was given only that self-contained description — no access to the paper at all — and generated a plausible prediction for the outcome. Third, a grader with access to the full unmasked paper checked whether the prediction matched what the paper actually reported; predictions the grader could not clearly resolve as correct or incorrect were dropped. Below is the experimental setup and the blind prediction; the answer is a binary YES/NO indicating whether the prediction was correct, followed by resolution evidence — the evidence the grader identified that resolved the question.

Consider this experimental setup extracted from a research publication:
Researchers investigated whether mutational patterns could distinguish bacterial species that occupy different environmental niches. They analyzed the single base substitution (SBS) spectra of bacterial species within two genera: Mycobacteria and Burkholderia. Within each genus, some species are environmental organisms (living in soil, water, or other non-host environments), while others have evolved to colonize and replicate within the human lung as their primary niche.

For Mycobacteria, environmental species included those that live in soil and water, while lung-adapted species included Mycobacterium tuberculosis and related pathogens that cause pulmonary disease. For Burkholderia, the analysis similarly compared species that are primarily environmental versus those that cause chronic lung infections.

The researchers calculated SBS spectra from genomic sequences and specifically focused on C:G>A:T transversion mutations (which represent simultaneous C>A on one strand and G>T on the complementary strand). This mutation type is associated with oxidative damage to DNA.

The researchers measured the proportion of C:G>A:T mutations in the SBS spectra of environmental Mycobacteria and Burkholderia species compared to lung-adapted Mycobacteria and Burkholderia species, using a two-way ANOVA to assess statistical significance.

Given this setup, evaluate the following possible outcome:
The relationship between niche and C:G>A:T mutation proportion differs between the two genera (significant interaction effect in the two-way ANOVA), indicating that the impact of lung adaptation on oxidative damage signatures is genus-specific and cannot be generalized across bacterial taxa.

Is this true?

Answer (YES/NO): NO